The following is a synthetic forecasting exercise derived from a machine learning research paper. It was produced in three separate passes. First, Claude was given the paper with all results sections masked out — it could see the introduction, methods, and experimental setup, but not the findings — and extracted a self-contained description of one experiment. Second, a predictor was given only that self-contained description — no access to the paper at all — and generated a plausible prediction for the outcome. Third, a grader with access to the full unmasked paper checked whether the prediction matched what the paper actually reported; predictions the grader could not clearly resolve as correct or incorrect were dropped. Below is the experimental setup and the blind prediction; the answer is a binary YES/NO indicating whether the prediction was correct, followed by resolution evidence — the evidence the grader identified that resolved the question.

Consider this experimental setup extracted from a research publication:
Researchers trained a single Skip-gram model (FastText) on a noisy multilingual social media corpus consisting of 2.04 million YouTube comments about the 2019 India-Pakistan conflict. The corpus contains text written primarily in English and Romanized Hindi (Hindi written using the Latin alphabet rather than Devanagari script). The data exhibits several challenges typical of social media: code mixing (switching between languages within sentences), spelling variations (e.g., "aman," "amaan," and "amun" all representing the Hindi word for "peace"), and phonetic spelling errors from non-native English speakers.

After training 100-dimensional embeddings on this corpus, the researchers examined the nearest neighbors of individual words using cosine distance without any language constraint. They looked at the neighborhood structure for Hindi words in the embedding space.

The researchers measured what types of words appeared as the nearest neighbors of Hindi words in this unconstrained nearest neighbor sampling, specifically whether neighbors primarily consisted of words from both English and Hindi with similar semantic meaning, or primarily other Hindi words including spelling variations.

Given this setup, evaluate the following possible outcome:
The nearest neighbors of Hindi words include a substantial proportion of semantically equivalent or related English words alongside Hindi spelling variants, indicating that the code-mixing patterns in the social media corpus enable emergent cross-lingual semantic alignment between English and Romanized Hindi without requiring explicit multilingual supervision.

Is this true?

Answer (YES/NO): NO